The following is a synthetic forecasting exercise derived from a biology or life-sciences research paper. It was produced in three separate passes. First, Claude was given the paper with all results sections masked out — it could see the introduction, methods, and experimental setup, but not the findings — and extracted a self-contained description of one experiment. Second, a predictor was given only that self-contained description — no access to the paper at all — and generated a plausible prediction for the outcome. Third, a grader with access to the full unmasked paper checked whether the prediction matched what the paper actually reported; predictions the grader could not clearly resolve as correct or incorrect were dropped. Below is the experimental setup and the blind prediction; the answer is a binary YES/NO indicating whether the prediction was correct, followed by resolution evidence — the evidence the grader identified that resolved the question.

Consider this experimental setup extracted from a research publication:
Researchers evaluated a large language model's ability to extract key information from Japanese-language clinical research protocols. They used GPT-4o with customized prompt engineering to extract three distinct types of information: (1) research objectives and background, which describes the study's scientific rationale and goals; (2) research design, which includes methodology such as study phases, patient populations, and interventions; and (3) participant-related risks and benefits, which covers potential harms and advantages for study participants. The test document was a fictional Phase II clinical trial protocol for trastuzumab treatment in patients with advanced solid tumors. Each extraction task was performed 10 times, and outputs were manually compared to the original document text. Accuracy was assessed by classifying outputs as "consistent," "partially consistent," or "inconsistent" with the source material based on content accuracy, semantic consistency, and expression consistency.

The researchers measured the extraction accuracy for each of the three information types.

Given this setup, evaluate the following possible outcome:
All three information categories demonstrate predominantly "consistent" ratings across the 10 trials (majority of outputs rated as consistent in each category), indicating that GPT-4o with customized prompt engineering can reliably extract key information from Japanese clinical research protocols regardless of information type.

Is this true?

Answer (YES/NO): NO